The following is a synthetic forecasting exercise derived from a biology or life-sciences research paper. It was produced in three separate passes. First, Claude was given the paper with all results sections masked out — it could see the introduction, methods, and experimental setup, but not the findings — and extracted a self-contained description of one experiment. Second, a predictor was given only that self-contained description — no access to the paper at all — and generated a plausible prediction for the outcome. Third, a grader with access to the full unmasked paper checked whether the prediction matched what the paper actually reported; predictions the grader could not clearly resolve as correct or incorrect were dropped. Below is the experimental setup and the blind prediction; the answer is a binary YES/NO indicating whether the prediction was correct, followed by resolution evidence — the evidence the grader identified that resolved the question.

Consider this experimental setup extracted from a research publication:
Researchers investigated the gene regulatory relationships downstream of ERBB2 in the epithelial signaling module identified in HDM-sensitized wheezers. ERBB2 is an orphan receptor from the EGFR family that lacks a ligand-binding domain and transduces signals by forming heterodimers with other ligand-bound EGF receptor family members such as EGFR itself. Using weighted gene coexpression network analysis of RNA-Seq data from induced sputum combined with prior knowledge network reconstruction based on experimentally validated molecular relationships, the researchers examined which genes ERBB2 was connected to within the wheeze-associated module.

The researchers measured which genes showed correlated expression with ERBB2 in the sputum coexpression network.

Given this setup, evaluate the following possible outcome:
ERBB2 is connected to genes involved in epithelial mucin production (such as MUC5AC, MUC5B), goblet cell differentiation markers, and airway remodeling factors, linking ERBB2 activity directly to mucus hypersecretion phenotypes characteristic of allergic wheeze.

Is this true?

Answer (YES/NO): NO